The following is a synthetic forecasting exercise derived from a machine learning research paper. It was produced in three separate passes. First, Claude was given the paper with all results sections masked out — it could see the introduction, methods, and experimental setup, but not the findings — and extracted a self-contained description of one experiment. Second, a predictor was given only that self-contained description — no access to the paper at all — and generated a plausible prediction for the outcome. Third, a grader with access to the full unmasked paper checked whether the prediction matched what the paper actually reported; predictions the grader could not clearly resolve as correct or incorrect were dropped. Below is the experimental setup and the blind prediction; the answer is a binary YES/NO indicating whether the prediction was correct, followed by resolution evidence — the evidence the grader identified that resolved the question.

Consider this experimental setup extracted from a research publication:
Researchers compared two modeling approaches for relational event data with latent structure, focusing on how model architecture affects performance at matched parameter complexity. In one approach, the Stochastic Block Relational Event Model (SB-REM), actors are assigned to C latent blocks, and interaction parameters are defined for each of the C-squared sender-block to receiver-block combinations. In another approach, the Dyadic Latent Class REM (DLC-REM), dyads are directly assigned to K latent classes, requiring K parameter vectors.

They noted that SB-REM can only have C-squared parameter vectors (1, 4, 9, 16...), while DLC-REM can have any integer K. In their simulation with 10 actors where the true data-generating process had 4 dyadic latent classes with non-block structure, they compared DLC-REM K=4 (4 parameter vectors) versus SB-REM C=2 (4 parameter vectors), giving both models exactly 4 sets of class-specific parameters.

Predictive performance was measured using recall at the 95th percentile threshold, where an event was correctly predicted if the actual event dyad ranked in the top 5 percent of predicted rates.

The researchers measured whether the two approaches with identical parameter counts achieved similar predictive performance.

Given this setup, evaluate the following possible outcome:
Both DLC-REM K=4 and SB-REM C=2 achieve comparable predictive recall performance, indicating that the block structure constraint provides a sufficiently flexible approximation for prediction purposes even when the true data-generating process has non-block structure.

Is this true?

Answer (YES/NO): NO